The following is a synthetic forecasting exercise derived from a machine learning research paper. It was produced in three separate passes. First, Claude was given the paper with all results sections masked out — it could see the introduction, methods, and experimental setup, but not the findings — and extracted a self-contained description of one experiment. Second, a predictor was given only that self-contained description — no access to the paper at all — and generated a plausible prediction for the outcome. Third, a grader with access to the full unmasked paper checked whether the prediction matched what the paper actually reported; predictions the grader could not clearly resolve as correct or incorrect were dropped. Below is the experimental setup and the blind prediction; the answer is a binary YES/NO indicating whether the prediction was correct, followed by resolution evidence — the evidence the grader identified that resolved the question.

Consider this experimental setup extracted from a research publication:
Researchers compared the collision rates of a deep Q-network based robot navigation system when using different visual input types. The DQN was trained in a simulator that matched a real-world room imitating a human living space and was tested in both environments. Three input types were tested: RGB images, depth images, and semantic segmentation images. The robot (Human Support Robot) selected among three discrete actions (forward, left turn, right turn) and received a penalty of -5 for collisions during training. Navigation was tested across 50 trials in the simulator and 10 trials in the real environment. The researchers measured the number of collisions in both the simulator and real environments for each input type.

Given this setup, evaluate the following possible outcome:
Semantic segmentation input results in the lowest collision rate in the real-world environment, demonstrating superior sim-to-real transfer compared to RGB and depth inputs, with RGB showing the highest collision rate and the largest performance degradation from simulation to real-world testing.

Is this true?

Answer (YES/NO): NO